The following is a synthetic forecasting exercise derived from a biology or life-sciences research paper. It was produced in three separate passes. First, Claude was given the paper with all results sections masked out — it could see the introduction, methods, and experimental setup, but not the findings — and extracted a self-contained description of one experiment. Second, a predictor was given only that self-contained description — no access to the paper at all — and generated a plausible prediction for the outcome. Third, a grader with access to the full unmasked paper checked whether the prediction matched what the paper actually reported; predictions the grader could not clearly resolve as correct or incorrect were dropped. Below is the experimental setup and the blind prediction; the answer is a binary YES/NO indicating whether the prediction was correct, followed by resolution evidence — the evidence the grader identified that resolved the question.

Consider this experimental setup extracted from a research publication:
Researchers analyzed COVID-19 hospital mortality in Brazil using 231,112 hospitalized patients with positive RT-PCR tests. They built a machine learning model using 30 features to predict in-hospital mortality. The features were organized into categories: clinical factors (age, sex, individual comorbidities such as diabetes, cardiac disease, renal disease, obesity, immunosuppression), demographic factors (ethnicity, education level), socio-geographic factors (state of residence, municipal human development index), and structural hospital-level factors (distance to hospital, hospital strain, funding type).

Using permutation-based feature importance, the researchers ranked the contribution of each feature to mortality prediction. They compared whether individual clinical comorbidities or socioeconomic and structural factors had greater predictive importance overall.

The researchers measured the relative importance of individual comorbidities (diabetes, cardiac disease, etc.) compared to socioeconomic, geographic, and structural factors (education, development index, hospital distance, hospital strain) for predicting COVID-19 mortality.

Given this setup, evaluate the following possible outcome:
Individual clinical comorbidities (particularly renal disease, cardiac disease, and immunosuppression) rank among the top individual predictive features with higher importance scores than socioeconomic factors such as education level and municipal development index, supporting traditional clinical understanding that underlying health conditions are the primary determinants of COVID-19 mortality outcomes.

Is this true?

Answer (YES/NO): NO